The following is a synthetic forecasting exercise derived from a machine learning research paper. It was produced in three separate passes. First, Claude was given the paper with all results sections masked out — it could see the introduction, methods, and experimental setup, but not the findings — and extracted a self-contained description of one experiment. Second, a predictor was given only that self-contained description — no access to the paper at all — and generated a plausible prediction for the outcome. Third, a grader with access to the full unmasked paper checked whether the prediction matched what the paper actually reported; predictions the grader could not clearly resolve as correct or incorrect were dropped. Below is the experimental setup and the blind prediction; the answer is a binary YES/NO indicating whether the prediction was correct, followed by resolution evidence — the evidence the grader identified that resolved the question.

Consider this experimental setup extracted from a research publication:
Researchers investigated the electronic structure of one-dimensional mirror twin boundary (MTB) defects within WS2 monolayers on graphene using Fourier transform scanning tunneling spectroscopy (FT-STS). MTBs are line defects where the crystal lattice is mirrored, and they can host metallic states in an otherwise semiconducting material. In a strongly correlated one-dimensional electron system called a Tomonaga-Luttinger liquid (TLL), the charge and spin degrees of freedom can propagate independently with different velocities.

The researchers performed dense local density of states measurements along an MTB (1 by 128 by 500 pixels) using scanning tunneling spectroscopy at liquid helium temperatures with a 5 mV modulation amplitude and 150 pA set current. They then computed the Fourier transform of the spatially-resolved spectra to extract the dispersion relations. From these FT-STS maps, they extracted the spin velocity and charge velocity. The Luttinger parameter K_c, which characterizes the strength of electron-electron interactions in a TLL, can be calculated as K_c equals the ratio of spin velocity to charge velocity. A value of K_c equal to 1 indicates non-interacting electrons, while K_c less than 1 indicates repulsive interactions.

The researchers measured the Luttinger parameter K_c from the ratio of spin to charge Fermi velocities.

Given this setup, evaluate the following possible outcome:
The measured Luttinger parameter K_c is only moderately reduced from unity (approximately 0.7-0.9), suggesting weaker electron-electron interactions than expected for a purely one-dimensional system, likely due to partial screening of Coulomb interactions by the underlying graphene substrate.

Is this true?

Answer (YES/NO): NO